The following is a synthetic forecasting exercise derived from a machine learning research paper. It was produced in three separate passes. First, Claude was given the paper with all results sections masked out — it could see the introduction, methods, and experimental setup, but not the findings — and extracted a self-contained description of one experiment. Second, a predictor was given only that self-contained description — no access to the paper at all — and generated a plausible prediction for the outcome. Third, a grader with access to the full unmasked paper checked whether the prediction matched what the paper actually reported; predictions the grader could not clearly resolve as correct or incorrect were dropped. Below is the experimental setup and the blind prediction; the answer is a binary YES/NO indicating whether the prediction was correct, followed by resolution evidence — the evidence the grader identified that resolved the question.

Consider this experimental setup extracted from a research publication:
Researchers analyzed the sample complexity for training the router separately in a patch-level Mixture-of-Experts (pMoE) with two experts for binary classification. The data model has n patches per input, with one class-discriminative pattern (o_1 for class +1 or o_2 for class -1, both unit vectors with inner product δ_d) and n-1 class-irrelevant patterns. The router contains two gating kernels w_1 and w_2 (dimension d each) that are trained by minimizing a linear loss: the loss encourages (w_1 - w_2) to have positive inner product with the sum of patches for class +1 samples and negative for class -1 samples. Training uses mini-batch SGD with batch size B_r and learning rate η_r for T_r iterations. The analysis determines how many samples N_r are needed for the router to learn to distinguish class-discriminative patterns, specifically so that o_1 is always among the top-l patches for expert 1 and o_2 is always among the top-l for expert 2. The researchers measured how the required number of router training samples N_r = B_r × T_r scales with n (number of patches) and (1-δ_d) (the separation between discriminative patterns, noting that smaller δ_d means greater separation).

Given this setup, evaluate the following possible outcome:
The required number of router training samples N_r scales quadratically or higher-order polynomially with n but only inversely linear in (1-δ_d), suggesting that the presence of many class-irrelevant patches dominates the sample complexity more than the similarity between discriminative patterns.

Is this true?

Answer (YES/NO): NO